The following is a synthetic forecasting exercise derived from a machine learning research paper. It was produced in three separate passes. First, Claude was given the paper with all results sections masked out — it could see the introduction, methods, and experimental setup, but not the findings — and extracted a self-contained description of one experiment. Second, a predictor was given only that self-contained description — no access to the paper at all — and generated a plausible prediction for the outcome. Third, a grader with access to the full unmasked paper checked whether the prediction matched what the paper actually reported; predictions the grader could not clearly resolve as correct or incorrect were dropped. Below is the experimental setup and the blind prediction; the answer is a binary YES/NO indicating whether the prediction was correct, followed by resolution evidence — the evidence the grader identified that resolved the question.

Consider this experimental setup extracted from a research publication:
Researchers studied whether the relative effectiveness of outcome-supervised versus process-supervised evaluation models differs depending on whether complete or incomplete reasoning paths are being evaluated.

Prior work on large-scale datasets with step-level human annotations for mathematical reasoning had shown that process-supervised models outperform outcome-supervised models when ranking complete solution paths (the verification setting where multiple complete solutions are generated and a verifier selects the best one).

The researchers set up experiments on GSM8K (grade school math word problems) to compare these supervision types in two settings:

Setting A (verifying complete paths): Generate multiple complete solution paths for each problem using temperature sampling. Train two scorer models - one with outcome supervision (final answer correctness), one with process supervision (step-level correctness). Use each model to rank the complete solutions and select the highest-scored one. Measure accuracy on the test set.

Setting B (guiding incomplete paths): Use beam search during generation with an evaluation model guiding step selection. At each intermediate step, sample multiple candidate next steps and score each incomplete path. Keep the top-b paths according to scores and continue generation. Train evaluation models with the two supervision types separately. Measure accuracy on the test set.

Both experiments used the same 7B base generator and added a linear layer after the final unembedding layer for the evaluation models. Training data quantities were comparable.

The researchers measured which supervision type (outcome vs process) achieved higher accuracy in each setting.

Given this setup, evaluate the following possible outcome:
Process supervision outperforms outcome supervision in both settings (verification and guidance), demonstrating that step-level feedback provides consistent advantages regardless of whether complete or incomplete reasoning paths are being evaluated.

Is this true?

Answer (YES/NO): NO